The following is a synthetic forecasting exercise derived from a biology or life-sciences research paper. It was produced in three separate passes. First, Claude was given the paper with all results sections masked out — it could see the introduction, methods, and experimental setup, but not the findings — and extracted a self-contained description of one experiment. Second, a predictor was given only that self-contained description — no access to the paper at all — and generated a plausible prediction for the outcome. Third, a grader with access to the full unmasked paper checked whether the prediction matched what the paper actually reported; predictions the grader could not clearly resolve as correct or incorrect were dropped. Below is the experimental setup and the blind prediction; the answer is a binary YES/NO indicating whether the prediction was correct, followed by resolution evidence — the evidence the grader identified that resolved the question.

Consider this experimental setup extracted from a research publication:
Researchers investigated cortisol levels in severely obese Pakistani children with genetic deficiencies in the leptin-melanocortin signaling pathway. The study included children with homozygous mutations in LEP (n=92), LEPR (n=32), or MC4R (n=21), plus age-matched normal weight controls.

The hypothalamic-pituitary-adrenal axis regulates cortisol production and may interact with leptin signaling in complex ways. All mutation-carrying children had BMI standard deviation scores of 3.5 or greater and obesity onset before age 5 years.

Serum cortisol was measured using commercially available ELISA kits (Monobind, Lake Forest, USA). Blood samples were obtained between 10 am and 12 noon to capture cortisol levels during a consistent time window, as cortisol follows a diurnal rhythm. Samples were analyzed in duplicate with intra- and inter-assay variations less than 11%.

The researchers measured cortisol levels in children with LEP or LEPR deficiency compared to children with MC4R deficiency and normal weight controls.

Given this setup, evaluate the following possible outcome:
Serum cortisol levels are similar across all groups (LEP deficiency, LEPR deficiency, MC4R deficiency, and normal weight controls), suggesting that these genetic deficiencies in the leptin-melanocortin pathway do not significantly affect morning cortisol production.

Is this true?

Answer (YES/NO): NO